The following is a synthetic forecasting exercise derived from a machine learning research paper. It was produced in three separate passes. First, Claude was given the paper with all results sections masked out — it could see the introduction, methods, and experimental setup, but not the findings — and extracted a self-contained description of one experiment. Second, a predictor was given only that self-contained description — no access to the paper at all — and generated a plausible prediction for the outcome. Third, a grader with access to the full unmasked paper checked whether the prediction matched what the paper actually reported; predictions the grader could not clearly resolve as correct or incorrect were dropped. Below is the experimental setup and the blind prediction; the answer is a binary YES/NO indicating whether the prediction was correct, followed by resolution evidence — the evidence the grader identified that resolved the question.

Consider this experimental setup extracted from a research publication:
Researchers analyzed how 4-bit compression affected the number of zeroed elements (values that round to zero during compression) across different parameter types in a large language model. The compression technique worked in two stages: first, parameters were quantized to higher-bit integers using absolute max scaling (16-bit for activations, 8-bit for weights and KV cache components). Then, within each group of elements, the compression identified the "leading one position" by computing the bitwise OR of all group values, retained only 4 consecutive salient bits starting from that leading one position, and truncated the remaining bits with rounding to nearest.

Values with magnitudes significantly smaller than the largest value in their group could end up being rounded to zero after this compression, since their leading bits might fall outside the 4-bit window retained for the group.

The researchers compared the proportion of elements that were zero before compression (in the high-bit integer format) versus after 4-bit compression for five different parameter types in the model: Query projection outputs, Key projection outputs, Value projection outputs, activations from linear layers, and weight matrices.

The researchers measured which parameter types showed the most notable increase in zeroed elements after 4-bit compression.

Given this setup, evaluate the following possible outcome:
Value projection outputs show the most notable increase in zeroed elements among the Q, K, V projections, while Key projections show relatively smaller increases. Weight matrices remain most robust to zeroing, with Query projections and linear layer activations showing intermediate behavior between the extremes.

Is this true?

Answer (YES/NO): NO